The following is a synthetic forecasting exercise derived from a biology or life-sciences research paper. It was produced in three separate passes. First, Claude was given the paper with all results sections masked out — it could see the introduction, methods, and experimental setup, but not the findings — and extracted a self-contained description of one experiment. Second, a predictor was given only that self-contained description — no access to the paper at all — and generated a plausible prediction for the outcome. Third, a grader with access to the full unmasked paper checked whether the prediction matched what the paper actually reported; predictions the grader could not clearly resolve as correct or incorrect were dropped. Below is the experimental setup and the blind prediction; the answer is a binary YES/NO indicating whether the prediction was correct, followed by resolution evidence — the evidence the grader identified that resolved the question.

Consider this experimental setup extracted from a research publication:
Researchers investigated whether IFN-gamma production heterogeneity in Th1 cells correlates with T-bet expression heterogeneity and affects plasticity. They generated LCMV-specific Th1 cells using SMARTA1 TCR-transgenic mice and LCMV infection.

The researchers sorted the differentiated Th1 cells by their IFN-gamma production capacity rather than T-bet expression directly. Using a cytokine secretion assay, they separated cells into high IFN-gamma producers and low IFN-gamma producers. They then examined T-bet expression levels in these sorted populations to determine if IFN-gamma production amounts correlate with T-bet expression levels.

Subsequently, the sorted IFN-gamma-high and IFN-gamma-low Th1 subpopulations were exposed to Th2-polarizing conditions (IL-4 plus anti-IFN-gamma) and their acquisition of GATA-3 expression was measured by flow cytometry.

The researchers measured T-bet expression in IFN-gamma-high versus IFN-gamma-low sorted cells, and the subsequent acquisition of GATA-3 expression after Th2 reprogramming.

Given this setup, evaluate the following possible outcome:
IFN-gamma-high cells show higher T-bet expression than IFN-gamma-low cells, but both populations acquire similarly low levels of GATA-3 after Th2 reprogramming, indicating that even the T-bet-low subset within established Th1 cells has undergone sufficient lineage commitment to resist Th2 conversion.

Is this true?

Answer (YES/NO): NO